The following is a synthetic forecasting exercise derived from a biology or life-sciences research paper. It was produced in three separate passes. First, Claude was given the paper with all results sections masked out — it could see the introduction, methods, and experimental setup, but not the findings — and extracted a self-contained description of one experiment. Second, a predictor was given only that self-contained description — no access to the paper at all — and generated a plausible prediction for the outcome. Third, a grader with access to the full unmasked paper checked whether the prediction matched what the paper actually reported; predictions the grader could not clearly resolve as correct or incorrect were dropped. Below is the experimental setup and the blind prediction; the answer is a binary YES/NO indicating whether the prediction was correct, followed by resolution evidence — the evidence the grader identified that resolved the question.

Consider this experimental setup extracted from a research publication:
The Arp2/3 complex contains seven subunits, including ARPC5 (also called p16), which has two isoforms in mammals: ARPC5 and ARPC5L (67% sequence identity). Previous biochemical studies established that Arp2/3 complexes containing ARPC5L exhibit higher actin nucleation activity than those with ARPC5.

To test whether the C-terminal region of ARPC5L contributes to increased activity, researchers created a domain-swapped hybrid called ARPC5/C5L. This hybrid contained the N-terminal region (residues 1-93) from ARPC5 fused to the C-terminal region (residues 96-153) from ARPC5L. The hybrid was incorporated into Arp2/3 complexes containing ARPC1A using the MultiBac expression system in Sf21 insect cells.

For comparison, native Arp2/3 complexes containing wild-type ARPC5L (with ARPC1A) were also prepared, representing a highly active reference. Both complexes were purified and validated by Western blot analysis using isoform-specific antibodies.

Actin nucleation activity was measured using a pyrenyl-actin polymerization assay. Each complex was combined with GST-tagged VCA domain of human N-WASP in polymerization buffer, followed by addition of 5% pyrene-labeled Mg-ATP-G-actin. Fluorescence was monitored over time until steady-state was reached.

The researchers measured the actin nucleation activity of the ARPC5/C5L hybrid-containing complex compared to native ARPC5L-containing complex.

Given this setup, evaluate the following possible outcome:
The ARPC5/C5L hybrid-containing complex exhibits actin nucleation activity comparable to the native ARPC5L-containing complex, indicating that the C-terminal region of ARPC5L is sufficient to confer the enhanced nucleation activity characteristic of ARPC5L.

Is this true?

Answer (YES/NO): NO